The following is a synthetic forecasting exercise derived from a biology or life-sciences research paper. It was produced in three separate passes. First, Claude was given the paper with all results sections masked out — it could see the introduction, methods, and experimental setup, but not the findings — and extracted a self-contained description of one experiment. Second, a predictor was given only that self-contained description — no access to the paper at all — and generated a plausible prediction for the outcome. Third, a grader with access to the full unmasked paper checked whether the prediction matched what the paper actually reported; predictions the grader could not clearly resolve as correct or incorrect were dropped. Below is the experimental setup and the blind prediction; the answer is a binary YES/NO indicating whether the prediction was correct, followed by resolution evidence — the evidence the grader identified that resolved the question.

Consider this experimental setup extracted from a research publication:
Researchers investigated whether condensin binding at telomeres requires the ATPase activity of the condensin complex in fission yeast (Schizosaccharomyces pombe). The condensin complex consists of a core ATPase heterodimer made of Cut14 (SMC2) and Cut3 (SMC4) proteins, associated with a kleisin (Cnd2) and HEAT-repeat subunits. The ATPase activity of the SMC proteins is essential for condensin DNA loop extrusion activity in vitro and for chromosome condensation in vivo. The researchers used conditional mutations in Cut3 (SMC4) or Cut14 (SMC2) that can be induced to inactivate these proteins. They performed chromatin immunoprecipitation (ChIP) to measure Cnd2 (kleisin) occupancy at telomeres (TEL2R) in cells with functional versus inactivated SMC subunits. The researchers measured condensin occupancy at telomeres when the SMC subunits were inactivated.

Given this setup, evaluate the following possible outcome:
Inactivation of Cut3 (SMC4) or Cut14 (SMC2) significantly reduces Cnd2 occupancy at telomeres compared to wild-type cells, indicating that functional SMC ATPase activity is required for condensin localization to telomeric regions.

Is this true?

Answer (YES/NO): YES